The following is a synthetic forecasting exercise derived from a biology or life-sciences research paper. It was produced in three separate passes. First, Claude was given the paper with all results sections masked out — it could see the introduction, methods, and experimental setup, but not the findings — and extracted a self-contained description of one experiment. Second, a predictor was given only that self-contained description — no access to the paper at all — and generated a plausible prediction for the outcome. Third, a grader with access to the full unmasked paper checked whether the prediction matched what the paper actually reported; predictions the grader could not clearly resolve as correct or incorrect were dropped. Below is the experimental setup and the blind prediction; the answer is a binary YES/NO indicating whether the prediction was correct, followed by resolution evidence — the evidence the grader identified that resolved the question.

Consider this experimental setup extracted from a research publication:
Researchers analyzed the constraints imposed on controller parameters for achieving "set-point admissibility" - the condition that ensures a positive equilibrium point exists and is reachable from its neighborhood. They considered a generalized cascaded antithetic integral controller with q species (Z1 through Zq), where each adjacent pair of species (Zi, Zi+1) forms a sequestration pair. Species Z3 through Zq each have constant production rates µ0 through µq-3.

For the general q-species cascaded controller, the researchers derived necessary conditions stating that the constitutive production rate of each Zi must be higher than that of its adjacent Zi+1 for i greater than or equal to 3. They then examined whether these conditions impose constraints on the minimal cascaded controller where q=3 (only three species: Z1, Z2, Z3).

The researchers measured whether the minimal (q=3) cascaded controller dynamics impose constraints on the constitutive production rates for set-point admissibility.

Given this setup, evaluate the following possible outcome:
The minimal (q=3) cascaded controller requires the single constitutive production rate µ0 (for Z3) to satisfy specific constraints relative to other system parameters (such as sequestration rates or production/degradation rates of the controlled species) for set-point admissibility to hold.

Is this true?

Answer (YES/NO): NO